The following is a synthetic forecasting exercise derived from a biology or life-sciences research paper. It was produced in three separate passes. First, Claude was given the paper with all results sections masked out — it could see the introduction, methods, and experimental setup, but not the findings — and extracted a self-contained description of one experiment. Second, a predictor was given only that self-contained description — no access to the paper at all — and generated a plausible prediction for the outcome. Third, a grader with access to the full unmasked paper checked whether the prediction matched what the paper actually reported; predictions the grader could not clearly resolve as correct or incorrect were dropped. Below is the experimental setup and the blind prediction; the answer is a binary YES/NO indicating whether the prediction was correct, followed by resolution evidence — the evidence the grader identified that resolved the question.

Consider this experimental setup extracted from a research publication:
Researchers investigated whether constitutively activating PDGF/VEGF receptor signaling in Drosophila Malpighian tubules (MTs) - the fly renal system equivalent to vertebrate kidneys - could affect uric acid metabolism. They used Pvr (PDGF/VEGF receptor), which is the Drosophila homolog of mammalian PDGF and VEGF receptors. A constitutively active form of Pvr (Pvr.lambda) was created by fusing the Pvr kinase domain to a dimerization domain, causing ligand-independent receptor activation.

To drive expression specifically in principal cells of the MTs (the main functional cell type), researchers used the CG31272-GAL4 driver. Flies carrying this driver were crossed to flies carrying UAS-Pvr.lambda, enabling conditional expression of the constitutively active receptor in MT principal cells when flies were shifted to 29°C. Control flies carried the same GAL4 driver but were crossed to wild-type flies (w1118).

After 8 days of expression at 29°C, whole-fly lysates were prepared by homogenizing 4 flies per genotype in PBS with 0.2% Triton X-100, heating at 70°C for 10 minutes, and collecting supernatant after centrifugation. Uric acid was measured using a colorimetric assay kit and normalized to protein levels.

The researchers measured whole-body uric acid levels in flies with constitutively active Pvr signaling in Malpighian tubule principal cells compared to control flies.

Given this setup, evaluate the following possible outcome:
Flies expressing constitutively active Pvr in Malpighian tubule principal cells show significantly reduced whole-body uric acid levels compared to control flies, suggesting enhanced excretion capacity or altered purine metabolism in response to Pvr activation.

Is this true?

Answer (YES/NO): NO